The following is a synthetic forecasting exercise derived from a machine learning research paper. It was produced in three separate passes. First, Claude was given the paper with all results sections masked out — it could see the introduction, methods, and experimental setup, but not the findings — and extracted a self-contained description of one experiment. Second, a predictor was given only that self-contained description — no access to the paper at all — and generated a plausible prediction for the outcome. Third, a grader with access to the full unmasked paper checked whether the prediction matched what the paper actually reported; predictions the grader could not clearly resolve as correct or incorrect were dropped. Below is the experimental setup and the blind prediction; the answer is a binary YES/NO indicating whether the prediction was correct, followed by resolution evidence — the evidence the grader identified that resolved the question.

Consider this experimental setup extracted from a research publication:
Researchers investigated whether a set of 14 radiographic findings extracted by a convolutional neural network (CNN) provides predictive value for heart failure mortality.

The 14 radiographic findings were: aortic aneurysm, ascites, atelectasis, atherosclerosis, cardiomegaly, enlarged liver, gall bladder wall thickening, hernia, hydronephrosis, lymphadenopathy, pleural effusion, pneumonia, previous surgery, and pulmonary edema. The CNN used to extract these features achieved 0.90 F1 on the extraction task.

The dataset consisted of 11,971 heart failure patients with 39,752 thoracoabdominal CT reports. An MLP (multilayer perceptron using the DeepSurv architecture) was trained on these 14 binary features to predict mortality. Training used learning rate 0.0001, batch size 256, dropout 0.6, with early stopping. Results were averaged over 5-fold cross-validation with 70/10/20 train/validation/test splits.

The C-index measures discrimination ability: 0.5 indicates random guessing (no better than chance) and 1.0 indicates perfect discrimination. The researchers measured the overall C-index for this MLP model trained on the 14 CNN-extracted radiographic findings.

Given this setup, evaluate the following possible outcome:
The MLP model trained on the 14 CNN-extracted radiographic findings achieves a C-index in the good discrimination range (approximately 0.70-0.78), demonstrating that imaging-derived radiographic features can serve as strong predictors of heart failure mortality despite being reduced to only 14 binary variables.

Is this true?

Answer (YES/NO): NO